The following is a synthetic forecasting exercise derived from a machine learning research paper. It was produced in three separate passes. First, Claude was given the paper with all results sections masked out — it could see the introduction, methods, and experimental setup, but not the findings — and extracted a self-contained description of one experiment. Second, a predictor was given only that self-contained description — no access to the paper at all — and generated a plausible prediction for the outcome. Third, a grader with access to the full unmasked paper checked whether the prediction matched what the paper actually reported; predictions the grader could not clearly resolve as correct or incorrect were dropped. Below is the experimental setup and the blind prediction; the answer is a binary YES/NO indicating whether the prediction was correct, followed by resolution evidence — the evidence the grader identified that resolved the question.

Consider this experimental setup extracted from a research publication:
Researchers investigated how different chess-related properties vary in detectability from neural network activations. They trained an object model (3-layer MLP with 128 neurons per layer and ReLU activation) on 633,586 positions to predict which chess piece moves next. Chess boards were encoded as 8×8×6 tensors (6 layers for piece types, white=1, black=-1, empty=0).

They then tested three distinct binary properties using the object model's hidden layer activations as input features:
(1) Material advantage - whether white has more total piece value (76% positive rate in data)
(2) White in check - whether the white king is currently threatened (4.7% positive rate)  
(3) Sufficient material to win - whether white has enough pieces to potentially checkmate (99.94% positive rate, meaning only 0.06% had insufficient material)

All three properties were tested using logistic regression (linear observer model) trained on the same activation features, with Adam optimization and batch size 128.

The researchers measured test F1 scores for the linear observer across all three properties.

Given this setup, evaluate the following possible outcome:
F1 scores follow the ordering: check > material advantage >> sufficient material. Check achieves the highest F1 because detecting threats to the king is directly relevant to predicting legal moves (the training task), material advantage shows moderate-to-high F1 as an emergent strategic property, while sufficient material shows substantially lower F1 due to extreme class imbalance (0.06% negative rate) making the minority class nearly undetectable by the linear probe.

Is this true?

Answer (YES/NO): NO